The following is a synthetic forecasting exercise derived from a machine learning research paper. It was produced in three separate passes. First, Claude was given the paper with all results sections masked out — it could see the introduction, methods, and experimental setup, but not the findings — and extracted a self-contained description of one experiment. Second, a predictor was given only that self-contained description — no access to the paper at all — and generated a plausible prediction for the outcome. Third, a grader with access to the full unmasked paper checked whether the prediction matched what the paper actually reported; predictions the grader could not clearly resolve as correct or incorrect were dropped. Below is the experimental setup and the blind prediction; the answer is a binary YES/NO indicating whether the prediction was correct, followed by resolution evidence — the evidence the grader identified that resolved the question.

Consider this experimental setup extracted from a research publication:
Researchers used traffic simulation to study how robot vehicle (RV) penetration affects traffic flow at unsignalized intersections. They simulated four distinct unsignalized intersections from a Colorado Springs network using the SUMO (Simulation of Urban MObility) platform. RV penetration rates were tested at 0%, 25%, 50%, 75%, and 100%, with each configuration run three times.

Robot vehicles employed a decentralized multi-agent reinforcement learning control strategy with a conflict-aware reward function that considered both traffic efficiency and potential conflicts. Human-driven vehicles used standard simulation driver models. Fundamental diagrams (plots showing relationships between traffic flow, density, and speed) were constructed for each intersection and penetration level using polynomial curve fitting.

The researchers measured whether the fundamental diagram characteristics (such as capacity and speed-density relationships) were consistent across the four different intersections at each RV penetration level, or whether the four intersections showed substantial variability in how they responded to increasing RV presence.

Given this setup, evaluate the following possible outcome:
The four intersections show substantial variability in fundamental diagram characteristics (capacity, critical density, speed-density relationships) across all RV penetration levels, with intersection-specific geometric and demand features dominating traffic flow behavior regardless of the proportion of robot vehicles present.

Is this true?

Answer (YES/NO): YES